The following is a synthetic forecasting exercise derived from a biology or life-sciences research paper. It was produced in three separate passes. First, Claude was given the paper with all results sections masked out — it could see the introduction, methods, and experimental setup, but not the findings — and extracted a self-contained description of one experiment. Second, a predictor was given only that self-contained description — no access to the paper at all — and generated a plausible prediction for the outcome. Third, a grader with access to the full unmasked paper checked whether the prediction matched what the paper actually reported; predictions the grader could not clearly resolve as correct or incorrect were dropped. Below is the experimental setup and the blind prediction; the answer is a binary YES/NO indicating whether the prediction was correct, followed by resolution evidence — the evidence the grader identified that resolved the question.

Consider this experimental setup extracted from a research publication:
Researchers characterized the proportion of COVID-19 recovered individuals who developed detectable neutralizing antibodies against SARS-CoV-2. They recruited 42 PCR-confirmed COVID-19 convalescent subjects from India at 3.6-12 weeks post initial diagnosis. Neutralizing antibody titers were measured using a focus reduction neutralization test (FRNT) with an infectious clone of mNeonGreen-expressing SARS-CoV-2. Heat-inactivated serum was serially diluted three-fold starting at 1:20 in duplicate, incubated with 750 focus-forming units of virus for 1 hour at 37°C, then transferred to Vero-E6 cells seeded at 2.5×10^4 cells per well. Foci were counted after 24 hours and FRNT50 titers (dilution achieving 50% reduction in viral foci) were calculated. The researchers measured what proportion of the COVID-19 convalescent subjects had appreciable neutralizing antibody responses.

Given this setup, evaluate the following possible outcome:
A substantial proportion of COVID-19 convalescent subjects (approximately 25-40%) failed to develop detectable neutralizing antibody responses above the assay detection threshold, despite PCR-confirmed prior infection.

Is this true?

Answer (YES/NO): NO